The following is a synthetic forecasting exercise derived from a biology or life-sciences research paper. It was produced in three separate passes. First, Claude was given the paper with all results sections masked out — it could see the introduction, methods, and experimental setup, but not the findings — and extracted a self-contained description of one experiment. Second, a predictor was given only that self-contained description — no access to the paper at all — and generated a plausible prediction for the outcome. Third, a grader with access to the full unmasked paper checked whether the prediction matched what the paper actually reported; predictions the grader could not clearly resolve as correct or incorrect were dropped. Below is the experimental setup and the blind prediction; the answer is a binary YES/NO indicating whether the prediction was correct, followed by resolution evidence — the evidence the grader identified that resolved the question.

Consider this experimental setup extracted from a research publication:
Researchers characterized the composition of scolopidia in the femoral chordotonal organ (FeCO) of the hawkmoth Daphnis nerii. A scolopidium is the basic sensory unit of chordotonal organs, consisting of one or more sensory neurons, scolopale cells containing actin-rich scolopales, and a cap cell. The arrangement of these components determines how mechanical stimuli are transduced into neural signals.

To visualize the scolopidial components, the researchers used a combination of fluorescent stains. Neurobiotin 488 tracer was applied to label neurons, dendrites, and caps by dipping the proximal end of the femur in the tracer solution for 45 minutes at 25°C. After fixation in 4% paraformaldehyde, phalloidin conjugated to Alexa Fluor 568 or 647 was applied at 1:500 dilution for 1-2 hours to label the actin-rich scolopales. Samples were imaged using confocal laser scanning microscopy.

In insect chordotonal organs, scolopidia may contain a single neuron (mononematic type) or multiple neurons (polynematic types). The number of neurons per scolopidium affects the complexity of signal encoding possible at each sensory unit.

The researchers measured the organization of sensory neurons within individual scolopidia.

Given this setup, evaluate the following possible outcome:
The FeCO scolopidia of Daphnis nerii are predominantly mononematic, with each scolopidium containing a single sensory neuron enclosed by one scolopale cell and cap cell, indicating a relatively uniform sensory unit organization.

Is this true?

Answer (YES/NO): NO